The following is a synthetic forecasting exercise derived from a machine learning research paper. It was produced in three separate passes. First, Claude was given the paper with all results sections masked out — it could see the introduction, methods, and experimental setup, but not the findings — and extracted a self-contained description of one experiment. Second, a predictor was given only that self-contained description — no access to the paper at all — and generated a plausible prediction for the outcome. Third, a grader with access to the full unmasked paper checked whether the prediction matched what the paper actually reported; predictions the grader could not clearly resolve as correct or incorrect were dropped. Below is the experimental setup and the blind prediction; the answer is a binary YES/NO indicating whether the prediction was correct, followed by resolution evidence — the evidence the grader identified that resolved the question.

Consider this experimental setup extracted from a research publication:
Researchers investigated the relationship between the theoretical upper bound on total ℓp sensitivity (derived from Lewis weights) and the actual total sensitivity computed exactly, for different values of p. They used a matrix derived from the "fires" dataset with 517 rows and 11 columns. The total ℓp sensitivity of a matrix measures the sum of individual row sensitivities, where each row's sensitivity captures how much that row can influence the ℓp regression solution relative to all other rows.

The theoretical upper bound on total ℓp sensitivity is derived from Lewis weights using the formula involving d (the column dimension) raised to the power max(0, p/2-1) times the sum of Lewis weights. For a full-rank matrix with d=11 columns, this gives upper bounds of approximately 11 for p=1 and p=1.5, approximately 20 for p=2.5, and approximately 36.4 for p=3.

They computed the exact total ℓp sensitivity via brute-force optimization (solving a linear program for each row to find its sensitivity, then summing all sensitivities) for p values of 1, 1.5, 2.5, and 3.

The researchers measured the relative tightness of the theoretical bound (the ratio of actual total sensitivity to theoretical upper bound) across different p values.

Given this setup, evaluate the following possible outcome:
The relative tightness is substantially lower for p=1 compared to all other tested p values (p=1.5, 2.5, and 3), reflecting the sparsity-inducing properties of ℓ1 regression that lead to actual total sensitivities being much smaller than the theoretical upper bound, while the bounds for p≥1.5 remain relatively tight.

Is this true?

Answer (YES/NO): NO